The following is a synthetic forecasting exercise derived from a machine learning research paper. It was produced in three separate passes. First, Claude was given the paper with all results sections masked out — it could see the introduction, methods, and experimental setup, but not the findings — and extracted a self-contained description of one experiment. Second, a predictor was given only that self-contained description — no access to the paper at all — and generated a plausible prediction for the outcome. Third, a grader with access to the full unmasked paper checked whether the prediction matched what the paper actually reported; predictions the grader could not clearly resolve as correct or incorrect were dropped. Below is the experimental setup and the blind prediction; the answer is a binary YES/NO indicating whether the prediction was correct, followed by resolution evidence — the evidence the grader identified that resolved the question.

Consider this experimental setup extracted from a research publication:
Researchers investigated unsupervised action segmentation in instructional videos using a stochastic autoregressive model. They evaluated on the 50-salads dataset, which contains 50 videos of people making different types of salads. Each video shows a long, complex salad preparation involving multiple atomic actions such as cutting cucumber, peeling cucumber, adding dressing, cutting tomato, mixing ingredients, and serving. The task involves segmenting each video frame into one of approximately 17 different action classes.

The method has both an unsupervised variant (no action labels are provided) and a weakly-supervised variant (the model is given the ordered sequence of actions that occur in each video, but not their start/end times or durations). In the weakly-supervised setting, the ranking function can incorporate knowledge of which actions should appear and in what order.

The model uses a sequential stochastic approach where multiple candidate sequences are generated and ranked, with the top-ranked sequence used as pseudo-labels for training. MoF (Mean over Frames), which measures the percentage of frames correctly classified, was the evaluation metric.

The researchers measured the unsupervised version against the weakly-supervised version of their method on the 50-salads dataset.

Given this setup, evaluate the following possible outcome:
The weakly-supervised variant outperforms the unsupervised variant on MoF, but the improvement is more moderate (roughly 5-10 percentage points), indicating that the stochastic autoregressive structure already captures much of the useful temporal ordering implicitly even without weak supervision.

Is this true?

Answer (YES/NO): NO